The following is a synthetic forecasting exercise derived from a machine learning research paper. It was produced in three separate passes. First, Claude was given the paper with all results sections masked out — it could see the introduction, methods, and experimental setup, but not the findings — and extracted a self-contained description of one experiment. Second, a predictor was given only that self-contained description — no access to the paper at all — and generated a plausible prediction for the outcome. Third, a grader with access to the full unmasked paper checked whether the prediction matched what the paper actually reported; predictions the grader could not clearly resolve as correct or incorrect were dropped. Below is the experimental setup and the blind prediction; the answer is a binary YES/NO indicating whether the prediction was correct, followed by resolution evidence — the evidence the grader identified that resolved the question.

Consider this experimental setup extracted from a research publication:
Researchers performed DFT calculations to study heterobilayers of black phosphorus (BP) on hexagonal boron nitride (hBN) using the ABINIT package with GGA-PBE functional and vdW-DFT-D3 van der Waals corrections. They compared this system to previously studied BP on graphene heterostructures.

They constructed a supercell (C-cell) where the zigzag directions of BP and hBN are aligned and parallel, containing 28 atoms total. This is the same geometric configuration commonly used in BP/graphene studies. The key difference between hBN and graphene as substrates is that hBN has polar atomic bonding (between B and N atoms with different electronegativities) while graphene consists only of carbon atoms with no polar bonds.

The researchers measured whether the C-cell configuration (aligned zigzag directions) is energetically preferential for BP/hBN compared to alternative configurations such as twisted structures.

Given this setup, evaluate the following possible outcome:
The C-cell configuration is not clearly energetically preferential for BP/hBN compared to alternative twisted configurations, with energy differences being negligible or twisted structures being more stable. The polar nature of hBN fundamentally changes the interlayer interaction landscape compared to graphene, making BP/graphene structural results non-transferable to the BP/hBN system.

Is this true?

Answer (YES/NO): YES